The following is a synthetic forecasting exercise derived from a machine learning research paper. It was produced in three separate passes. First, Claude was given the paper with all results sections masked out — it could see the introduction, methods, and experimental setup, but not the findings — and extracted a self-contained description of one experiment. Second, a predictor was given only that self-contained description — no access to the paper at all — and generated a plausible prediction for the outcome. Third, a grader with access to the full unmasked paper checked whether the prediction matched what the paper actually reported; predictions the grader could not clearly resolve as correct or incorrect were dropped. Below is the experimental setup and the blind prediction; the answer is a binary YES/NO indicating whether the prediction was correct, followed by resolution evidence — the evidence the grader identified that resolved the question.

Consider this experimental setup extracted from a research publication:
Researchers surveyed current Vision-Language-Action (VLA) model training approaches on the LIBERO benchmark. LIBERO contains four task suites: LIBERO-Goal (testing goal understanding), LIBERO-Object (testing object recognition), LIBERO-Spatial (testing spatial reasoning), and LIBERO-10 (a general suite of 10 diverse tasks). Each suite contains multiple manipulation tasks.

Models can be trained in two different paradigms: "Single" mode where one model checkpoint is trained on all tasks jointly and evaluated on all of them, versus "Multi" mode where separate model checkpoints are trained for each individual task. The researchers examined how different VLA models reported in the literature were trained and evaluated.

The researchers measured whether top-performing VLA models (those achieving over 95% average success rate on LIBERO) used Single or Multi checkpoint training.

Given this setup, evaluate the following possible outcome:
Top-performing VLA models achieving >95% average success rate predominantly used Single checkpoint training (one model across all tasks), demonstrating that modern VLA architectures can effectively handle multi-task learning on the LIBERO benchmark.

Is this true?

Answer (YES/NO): YES